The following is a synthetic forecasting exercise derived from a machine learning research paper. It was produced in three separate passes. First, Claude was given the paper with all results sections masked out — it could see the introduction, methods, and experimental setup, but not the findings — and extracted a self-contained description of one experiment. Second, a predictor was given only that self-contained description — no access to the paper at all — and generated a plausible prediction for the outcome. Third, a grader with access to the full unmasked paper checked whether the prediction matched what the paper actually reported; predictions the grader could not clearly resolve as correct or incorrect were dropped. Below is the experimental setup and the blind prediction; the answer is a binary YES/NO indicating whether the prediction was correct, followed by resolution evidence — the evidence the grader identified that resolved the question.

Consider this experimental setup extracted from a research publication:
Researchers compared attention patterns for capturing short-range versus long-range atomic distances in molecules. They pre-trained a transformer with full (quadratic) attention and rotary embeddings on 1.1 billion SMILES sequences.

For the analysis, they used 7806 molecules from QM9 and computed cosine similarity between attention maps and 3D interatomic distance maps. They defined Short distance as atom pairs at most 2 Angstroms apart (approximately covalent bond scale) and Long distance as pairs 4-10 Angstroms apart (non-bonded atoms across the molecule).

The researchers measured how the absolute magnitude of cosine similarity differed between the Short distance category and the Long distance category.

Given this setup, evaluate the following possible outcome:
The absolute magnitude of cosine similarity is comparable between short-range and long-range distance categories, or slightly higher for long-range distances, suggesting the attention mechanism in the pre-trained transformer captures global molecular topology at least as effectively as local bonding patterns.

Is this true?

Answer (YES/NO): NO